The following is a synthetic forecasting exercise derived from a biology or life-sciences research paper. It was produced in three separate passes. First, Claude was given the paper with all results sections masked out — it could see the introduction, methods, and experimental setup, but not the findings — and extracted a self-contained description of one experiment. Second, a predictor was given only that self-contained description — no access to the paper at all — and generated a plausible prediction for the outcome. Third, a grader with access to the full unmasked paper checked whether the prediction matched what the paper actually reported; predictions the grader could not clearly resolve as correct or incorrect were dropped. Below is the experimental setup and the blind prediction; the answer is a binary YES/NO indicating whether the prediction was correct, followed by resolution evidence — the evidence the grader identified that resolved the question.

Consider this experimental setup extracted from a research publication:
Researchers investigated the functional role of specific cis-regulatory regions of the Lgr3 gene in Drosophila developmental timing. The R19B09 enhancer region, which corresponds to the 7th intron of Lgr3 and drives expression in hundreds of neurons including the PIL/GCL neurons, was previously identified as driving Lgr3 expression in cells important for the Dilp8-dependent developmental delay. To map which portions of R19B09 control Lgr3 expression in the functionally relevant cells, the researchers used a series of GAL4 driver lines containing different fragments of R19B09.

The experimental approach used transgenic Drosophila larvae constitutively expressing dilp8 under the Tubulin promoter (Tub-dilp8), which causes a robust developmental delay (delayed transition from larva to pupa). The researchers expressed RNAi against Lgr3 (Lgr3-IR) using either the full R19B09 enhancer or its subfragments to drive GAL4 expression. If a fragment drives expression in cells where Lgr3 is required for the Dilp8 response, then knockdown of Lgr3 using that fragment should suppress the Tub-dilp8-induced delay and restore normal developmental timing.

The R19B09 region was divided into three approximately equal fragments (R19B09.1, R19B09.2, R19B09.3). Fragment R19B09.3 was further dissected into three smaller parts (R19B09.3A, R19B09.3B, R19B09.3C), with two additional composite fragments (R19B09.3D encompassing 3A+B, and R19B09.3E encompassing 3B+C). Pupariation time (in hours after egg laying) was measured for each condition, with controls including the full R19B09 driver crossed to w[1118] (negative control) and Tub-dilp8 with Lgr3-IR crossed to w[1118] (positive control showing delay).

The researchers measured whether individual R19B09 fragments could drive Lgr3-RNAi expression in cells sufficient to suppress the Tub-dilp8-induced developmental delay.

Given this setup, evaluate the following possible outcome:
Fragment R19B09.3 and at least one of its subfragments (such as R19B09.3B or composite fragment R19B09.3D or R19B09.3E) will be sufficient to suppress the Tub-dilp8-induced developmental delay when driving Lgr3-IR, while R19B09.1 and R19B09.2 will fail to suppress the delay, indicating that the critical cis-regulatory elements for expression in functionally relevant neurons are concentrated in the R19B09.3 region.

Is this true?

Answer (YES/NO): NO